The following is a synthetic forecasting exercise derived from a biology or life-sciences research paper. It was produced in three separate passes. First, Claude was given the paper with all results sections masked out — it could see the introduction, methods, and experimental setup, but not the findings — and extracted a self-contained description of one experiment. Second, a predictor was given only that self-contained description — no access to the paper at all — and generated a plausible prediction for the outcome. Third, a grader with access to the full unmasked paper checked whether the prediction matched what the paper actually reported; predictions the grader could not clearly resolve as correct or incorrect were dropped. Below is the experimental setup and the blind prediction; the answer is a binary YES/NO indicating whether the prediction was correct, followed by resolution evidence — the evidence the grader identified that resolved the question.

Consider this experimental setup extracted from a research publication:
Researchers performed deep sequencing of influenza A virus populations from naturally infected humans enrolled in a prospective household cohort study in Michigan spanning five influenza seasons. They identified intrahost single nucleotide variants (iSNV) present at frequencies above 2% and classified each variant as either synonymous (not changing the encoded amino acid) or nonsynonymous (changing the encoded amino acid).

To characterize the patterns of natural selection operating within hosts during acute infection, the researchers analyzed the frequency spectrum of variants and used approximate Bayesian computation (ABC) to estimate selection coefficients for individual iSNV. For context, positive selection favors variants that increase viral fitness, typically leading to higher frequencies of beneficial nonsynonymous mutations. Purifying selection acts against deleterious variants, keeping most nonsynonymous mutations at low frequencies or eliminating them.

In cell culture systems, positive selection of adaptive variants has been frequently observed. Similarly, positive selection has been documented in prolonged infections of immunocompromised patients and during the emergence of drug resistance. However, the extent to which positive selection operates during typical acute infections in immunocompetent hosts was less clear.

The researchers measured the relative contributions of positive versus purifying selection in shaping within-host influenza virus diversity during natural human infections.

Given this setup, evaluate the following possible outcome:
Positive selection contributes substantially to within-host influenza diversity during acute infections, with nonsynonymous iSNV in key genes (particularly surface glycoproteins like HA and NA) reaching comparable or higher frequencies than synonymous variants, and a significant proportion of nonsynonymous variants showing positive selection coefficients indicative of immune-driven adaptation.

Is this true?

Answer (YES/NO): NO